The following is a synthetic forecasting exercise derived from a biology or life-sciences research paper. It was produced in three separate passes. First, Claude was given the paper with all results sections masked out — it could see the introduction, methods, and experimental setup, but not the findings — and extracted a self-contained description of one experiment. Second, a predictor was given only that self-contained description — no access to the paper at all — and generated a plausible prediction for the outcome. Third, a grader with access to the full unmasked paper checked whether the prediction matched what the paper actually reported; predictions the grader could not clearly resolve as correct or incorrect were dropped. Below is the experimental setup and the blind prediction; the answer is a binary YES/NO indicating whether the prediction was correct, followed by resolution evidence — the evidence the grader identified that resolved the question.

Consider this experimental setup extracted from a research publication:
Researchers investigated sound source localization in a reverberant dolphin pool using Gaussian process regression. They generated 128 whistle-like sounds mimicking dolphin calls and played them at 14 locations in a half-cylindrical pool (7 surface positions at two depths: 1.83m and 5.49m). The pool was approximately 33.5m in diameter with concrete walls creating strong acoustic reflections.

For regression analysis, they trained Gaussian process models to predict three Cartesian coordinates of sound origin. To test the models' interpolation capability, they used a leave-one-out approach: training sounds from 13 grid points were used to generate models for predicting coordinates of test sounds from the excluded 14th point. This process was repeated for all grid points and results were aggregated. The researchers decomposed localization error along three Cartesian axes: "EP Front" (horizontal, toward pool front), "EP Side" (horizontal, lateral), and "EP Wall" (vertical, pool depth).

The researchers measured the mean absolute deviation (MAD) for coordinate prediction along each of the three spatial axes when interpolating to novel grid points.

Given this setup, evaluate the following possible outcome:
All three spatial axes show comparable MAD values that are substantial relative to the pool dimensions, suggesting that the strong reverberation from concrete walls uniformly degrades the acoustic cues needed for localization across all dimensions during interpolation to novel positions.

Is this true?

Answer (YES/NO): NO